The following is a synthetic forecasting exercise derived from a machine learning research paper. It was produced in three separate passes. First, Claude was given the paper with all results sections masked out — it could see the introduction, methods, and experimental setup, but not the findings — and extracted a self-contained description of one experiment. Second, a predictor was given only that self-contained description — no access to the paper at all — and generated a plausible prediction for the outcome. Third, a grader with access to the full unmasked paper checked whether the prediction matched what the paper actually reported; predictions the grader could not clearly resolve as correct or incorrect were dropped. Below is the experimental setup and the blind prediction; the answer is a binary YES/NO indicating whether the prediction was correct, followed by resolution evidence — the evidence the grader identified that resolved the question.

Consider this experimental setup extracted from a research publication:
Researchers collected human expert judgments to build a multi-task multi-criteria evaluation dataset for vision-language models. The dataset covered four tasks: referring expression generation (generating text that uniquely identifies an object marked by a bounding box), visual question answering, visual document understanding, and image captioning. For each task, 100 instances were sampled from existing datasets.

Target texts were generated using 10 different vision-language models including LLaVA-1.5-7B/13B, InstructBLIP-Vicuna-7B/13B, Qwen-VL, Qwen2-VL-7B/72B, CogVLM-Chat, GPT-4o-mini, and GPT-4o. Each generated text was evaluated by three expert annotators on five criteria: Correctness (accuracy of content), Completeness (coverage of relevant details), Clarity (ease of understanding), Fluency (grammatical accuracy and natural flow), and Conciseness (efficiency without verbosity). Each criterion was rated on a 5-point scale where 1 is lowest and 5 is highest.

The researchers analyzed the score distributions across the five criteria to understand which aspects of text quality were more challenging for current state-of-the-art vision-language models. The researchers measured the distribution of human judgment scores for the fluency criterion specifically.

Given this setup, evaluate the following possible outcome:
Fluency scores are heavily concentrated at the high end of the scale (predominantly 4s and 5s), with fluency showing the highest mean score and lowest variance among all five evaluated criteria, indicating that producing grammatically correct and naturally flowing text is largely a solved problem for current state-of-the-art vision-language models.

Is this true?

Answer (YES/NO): YES